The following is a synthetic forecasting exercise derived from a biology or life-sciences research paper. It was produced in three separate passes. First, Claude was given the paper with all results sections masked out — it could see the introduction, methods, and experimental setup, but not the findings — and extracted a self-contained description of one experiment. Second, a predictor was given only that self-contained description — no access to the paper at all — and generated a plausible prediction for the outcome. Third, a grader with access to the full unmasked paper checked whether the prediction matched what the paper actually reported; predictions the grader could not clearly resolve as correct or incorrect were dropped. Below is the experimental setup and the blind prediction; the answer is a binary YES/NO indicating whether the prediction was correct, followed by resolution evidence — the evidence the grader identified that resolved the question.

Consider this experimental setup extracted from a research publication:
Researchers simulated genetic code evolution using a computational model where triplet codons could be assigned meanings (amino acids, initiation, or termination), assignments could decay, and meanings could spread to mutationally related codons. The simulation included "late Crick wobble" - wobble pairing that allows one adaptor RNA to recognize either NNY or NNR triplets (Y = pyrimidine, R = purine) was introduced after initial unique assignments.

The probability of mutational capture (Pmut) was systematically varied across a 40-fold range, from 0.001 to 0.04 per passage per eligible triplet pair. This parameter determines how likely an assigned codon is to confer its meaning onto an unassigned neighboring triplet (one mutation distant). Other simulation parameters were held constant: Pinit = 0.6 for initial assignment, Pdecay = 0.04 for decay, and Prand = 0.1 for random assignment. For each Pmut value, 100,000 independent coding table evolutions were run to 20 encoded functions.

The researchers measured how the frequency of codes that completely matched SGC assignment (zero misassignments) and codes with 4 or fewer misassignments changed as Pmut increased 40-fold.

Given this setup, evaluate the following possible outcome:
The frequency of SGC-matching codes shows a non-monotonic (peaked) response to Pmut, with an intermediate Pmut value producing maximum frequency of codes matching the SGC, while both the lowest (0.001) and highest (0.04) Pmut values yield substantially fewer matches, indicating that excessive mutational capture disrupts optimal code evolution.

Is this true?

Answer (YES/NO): NO